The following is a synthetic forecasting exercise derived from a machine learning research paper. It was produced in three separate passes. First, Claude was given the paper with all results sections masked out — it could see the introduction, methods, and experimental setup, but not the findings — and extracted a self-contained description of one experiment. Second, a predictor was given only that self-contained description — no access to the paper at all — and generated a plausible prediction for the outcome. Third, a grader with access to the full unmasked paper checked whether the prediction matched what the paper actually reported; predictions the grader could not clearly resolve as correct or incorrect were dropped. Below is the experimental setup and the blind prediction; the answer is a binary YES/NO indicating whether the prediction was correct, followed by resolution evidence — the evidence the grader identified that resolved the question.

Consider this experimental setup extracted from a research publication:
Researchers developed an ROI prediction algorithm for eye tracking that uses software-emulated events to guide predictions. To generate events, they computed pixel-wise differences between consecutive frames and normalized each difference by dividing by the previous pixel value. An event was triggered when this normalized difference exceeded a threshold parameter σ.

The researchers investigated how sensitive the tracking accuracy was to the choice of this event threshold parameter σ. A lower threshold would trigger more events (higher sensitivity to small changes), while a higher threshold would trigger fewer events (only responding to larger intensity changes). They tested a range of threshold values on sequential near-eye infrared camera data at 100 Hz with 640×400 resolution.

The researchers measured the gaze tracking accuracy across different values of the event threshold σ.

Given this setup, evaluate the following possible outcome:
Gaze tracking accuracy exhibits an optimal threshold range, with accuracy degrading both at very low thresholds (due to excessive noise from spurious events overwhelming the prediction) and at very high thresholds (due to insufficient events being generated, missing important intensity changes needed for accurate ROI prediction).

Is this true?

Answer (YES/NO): YES